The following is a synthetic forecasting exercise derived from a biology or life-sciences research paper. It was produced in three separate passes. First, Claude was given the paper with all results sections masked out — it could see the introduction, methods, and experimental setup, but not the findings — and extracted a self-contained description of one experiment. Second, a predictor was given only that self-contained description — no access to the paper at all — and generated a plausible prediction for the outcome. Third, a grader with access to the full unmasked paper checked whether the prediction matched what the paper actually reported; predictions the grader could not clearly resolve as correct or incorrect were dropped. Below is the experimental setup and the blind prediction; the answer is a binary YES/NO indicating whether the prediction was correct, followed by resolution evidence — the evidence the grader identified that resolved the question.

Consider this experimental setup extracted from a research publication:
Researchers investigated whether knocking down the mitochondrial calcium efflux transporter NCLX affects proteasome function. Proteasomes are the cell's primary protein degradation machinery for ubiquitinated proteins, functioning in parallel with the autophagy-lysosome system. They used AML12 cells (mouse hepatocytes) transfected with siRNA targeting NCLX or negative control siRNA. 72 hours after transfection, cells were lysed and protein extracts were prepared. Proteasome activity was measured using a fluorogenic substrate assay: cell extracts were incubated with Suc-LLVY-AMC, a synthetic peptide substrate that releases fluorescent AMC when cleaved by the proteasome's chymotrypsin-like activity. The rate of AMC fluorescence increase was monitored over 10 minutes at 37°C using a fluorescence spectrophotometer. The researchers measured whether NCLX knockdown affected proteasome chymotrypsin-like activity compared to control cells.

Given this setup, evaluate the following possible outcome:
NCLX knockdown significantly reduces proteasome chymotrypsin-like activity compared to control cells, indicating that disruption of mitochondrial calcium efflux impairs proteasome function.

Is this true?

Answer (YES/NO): NO